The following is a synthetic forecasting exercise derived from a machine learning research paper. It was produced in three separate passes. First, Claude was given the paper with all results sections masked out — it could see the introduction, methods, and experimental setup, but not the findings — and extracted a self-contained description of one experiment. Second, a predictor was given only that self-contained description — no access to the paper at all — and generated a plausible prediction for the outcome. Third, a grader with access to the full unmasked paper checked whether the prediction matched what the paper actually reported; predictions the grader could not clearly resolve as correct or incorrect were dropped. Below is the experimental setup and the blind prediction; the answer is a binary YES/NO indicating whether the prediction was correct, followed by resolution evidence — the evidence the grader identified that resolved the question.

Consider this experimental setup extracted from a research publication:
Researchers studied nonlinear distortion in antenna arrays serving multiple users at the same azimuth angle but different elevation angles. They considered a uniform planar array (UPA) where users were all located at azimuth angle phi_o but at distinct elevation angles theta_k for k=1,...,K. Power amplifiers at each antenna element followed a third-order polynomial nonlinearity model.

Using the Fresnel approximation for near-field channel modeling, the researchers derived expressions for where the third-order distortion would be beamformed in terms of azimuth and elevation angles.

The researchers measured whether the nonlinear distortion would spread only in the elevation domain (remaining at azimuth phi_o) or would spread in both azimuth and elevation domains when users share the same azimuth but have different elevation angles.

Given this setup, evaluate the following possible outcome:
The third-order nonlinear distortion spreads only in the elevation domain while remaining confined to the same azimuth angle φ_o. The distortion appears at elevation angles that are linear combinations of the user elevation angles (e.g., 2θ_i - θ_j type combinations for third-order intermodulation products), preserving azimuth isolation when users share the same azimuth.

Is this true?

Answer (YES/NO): NO